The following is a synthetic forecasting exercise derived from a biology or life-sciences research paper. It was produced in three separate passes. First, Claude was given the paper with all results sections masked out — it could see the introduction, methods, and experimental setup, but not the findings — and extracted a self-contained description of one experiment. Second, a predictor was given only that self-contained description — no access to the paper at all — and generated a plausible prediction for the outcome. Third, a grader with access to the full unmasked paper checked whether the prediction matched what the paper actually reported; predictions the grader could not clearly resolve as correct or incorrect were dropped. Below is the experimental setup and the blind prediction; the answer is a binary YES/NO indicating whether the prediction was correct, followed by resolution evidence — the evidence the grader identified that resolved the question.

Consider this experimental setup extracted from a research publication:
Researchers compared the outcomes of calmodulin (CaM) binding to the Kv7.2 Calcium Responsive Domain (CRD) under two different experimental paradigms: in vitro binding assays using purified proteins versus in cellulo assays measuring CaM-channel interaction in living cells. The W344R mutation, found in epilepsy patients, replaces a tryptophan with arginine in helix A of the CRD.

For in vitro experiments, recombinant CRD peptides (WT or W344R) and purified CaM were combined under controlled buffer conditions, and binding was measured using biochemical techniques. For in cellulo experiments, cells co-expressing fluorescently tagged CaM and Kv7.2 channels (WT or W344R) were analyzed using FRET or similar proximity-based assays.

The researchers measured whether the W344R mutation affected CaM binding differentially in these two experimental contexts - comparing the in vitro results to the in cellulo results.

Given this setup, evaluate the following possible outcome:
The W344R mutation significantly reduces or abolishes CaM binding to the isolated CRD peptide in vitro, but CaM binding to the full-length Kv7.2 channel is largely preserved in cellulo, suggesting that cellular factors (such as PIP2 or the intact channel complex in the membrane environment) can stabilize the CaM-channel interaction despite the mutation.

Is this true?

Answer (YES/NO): NO